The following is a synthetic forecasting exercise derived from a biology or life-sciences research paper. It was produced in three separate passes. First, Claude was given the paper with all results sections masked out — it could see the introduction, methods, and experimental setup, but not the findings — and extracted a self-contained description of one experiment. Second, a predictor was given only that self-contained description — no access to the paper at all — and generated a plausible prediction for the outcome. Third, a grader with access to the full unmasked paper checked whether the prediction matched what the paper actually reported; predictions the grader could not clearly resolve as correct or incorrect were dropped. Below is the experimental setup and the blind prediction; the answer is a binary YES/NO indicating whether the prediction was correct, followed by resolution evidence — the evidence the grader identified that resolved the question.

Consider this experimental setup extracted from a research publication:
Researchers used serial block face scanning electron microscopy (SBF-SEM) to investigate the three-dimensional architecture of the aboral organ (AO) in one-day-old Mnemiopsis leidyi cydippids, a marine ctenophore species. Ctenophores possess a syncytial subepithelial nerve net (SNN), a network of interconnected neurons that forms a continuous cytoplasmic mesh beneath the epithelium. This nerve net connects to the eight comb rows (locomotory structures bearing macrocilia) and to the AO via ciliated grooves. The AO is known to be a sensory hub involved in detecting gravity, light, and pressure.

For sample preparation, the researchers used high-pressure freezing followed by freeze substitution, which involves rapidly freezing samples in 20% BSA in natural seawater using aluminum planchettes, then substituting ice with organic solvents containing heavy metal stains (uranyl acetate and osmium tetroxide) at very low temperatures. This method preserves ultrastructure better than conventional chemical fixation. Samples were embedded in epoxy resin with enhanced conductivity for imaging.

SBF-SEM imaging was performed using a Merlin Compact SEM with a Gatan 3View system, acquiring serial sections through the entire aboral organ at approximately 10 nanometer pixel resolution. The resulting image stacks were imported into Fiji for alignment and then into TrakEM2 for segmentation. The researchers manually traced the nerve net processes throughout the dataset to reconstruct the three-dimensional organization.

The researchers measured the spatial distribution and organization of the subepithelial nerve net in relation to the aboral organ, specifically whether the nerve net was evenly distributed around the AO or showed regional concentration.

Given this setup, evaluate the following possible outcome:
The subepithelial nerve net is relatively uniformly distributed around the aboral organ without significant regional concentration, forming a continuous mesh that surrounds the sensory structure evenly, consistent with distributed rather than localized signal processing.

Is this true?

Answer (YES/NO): NO